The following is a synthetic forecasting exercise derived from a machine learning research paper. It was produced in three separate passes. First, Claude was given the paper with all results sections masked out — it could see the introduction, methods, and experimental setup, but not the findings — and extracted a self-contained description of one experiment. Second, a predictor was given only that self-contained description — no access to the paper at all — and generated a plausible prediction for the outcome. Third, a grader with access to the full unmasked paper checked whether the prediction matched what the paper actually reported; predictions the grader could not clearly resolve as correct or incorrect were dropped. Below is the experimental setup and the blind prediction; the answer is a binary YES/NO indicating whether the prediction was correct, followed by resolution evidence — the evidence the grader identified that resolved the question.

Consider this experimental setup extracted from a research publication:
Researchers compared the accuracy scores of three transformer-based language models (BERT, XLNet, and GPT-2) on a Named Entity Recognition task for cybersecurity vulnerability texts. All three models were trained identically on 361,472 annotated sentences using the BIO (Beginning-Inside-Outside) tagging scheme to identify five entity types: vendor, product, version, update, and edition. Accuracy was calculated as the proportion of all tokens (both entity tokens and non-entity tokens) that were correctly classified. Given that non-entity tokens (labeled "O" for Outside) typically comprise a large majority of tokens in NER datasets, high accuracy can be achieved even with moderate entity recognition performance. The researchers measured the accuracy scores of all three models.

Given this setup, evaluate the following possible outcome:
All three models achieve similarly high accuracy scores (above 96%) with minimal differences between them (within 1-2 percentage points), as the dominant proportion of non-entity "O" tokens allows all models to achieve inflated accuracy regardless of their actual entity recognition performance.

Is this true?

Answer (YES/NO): YES